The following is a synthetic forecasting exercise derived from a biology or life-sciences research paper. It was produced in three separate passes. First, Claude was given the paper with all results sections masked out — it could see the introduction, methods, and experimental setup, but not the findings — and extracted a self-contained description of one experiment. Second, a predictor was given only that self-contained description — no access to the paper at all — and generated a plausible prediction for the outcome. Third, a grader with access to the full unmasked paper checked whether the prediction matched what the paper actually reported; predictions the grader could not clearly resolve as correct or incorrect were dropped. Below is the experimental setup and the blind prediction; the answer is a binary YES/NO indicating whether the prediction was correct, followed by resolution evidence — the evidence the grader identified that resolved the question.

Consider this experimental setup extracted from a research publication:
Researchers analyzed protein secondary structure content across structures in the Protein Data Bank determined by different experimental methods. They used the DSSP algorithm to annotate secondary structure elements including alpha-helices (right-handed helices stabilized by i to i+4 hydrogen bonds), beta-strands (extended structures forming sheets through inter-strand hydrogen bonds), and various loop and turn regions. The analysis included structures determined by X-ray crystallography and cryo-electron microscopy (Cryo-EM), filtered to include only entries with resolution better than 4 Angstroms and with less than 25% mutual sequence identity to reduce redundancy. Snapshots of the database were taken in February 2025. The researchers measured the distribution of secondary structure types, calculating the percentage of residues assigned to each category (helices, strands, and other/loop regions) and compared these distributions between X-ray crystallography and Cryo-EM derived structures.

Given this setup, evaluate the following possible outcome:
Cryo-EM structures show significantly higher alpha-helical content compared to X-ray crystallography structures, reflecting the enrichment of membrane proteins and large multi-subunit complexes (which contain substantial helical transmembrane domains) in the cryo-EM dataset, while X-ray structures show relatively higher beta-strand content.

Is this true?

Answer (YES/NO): YES